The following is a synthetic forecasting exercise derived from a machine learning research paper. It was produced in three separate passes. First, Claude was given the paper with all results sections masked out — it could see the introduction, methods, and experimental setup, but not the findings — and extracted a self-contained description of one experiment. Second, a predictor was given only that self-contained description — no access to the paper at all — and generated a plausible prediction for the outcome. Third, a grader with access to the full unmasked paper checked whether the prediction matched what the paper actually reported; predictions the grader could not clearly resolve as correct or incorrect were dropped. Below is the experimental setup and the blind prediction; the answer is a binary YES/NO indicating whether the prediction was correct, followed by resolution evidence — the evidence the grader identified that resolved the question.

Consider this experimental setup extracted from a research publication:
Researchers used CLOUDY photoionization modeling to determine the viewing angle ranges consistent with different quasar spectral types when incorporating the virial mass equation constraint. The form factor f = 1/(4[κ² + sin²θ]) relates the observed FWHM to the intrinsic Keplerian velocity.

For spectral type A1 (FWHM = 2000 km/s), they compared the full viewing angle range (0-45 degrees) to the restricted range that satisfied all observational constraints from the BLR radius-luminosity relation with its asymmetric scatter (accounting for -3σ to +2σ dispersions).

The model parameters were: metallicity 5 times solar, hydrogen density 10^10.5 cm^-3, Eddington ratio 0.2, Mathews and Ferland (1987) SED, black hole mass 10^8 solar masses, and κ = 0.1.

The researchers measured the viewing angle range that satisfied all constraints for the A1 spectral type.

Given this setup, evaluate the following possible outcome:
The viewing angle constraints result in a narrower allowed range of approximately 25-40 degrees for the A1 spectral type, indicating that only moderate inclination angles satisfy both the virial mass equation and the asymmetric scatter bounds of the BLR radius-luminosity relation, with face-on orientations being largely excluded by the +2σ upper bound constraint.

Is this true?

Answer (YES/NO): NO